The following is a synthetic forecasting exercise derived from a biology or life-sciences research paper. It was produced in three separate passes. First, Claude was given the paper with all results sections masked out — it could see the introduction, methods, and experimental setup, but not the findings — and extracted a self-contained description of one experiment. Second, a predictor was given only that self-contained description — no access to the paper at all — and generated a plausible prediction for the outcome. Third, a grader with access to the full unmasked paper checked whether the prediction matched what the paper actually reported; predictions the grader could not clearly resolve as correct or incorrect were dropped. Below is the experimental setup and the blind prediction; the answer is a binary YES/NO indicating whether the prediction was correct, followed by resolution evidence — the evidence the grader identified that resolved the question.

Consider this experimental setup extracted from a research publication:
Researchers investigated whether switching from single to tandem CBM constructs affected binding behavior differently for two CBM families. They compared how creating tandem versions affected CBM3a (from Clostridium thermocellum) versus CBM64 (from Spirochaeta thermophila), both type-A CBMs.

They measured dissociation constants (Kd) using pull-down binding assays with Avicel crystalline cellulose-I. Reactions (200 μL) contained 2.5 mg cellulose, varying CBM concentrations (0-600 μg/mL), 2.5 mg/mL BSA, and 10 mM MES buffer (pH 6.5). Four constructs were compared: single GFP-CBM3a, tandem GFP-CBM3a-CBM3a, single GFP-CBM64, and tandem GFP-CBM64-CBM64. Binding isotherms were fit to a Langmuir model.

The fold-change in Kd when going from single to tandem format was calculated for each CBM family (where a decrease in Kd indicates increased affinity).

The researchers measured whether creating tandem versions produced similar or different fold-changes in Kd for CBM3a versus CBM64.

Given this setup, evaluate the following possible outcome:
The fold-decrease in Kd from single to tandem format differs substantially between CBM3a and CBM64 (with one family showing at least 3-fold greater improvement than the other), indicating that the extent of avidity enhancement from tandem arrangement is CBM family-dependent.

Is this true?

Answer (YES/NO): NO